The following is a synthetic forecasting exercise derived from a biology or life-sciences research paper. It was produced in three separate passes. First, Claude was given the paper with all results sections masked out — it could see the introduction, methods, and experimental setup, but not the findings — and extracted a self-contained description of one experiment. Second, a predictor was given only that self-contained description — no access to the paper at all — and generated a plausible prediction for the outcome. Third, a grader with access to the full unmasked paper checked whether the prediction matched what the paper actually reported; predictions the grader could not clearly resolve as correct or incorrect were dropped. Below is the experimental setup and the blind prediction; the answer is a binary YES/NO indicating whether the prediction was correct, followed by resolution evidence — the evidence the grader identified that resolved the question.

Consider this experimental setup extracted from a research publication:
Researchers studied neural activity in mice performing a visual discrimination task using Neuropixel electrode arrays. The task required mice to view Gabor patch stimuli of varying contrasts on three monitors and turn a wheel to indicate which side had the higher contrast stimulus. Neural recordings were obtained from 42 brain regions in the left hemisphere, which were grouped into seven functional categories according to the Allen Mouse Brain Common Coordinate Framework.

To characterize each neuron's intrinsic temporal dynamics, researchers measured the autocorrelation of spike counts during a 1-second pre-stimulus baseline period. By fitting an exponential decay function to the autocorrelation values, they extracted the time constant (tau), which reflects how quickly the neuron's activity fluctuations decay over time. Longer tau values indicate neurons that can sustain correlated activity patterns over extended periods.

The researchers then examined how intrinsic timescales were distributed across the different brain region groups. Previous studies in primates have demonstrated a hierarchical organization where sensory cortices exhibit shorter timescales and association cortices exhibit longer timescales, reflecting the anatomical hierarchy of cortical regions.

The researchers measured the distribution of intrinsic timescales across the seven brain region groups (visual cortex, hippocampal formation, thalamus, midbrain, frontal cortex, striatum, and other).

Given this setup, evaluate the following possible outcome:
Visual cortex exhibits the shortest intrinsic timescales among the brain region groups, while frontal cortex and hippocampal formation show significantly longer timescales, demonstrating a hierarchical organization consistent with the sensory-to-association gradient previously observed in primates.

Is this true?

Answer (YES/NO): NO